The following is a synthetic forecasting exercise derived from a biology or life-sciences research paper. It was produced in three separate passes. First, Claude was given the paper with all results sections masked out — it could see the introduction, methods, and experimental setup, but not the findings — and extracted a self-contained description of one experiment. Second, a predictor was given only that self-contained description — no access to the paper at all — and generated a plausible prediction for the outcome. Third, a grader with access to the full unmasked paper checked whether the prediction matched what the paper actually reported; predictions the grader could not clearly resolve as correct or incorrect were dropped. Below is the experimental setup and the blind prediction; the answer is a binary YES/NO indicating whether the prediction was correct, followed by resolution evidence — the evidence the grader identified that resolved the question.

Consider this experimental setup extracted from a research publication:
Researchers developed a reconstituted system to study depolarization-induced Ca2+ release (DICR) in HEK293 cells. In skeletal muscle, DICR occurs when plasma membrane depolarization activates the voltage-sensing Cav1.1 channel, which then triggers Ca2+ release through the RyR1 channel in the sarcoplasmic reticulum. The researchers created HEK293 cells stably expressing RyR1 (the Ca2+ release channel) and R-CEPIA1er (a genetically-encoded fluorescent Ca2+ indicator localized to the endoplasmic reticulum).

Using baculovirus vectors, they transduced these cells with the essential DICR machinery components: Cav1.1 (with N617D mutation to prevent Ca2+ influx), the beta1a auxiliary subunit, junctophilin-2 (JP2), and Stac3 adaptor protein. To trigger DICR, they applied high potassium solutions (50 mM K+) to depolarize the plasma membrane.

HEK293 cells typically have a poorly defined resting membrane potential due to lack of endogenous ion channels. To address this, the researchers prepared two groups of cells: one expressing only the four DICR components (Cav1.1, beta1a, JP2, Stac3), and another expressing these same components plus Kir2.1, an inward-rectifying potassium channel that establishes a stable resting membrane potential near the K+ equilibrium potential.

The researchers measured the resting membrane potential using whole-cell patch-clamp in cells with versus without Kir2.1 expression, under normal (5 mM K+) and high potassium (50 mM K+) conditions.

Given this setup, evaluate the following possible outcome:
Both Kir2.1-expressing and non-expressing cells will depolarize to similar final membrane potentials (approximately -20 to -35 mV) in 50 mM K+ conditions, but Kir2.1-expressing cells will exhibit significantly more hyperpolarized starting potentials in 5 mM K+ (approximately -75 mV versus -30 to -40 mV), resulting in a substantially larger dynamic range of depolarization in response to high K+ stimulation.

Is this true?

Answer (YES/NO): NO